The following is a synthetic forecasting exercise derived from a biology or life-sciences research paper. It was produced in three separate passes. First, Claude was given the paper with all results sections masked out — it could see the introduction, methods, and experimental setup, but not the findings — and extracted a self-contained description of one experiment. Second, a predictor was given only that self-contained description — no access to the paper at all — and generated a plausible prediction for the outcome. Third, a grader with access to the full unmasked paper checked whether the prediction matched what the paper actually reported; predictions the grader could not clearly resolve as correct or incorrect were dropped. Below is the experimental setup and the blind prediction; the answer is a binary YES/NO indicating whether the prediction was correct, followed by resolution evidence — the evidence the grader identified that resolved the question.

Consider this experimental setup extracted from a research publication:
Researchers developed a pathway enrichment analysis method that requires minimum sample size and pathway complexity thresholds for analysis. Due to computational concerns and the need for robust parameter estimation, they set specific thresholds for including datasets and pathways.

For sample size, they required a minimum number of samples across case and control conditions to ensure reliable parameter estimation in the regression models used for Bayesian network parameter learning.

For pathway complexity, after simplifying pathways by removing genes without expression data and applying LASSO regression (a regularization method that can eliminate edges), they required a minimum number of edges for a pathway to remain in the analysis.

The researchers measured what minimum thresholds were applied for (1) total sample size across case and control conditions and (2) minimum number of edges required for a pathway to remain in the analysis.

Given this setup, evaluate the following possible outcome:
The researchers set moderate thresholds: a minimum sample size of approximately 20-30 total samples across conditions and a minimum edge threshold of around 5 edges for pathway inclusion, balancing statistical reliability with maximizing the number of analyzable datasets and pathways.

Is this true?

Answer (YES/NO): YES